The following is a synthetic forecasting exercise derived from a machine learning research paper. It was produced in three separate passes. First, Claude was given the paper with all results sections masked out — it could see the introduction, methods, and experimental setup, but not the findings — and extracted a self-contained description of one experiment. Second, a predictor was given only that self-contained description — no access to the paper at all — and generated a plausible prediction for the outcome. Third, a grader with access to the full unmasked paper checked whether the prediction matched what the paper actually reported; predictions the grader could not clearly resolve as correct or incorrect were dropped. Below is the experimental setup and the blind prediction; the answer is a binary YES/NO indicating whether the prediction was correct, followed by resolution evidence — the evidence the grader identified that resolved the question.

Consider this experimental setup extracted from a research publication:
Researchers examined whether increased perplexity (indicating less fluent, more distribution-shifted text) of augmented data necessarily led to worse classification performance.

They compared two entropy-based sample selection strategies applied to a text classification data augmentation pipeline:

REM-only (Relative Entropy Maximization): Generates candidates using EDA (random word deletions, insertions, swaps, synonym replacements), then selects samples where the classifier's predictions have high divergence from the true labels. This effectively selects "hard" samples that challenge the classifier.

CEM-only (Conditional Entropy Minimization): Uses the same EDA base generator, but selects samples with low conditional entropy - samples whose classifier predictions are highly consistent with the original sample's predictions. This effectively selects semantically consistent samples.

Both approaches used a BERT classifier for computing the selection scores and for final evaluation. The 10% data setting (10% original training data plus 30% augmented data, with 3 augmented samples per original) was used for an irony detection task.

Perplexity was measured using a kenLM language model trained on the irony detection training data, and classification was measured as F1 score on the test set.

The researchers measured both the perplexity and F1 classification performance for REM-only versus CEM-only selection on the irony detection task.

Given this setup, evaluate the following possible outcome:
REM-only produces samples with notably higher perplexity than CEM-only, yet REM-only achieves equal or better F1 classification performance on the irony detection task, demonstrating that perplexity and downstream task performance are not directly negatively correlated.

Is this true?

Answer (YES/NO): NO